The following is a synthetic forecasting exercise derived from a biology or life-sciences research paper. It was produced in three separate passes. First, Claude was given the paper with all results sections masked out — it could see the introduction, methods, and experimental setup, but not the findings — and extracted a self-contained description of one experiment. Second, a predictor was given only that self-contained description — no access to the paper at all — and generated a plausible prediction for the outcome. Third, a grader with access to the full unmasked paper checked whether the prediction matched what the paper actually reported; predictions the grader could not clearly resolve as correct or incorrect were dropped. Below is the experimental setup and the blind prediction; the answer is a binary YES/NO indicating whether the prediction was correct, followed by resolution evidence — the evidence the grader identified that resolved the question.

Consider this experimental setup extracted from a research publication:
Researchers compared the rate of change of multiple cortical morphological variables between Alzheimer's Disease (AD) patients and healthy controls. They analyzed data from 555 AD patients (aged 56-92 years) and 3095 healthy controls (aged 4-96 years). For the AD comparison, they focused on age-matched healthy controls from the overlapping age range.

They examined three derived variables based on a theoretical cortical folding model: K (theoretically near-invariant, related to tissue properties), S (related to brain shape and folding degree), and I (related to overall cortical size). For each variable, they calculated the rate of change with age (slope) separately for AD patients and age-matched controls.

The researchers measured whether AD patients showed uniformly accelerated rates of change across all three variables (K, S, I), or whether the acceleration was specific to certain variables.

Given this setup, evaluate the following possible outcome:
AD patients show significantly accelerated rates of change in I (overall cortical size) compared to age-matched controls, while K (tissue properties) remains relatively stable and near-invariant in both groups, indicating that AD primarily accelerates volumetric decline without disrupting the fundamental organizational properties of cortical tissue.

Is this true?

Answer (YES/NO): NO